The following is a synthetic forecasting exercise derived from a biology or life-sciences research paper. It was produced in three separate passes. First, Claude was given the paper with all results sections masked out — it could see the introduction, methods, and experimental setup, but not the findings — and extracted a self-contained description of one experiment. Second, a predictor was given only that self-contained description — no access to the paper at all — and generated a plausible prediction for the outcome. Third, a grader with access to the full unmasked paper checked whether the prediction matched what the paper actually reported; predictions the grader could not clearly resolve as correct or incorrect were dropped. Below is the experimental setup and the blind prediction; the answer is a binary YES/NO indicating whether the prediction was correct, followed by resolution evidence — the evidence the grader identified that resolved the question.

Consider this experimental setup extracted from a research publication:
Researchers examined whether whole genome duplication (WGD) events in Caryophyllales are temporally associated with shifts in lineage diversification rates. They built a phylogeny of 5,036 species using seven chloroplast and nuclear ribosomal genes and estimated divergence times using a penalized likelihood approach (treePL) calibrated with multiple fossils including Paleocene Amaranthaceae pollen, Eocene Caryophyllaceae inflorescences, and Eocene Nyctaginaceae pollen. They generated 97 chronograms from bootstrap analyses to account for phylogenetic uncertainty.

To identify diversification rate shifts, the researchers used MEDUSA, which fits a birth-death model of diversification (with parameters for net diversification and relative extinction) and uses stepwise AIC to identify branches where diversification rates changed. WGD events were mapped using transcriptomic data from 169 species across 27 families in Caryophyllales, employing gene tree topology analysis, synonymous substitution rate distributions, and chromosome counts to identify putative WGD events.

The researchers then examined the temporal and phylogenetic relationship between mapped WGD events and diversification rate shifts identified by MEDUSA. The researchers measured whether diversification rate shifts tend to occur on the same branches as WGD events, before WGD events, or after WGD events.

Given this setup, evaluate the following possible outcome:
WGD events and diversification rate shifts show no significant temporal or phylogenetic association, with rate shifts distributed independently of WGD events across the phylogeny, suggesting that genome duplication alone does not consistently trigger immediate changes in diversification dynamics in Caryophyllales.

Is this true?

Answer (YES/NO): NO